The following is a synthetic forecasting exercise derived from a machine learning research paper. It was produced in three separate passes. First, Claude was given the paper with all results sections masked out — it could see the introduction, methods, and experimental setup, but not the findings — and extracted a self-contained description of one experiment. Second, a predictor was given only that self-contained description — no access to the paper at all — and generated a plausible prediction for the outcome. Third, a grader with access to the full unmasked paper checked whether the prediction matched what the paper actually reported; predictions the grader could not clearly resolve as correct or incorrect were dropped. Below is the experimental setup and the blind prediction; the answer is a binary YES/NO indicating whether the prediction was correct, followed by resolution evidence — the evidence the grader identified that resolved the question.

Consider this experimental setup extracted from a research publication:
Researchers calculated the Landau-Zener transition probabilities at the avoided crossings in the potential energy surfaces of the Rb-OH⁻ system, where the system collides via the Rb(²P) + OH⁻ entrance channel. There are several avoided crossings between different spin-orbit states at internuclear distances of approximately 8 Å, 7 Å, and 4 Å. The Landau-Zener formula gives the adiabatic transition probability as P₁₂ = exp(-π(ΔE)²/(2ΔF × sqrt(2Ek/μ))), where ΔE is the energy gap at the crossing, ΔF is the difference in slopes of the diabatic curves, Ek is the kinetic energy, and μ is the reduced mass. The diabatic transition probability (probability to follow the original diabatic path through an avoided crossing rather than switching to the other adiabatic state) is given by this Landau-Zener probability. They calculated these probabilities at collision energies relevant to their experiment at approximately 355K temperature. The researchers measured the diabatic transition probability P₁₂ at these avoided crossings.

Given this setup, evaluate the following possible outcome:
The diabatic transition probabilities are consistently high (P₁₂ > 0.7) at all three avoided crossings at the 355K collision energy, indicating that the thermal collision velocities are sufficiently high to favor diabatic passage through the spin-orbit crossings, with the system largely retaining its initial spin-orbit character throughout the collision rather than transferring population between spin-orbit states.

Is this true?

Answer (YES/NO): NO